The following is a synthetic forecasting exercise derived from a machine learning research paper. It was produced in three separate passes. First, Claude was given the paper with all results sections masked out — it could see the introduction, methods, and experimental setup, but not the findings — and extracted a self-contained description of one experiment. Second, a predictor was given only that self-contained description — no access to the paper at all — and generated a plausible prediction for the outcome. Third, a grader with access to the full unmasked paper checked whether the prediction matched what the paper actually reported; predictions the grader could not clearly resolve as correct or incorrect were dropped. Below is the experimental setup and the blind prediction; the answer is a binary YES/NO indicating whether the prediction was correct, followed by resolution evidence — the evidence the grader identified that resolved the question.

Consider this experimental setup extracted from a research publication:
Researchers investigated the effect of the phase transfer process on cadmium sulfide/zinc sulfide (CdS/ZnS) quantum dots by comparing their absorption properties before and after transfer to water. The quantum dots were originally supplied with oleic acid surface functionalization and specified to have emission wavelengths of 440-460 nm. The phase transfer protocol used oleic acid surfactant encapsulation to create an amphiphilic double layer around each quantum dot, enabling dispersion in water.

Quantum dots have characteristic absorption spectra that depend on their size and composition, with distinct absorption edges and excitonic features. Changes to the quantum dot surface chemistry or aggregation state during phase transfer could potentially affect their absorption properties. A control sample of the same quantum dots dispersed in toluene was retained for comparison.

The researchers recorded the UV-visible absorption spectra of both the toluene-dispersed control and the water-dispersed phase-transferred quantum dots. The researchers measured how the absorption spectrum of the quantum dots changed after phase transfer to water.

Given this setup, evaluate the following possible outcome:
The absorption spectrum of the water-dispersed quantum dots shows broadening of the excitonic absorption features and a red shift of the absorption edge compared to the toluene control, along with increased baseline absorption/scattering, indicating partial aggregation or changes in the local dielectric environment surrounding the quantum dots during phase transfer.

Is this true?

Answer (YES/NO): NO